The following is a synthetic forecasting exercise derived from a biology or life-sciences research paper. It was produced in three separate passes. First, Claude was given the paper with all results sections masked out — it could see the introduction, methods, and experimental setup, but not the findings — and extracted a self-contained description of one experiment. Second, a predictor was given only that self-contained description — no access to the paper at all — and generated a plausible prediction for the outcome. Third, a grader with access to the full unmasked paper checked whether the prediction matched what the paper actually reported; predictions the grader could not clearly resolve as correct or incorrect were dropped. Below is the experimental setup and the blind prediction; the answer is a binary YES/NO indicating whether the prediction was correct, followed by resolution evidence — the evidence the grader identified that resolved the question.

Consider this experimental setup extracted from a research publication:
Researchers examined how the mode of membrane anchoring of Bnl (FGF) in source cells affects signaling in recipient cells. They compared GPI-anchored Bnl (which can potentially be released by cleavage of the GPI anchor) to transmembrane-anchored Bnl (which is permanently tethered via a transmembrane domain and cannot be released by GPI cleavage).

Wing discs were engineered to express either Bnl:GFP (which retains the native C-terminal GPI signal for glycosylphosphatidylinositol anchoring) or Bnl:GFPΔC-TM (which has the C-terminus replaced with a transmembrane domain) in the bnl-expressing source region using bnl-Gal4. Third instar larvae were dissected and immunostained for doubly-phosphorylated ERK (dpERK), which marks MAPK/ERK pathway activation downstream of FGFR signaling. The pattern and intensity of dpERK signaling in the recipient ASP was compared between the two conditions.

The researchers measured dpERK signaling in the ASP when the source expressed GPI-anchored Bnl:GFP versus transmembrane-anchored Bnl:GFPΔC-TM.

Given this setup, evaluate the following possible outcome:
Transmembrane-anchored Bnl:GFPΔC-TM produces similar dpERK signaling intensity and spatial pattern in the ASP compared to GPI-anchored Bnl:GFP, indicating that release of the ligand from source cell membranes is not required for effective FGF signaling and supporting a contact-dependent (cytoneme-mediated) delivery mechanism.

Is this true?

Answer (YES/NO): NO